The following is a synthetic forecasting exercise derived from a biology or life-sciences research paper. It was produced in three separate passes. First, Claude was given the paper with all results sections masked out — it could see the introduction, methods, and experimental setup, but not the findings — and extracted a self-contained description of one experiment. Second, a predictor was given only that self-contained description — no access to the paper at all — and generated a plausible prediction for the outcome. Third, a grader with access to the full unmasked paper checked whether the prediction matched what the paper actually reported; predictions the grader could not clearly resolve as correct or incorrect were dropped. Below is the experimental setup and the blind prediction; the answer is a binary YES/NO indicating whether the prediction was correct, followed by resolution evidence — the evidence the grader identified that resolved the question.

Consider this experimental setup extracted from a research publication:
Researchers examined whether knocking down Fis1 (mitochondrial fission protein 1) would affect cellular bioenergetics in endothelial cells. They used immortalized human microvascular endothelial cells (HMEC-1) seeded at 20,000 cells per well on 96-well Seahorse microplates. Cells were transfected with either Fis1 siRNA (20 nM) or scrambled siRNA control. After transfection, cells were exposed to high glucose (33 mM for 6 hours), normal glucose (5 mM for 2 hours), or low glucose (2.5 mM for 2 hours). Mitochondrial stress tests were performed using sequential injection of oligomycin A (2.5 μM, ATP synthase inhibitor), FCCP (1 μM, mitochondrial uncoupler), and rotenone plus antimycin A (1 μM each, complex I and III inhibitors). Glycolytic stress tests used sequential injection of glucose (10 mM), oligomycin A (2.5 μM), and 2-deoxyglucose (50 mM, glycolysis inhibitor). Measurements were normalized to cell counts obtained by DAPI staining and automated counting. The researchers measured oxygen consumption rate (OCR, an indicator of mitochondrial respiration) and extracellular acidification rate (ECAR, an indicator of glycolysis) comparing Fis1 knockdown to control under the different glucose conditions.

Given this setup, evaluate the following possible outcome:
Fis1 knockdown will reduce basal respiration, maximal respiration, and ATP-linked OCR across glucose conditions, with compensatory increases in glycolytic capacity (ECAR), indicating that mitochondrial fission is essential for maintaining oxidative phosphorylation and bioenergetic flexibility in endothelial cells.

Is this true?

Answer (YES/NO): NO